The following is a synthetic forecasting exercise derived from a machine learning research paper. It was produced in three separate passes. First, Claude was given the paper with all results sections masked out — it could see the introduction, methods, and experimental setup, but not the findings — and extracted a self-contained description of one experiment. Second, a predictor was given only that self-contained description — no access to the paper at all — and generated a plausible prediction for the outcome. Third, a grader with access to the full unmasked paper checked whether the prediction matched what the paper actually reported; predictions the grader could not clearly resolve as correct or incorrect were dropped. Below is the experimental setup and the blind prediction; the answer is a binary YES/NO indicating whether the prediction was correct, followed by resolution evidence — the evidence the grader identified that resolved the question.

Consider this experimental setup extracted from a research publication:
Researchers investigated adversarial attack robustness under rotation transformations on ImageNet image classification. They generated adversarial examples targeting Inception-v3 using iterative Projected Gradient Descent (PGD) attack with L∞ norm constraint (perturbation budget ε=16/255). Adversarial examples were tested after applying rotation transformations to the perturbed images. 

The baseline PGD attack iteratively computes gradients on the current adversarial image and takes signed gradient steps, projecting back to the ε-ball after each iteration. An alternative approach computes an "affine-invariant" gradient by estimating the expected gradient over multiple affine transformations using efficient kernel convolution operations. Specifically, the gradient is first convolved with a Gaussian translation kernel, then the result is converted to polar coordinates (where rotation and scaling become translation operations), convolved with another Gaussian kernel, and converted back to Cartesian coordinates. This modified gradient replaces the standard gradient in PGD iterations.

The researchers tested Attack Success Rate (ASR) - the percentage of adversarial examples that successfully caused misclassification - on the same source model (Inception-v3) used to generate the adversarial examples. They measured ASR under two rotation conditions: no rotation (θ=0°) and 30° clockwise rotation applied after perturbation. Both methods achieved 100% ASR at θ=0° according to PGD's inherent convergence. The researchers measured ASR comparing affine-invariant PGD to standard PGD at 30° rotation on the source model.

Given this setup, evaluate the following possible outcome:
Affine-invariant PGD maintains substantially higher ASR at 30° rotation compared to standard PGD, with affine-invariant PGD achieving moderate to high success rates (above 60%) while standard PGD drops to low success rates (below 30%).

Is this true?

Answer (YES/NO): NO